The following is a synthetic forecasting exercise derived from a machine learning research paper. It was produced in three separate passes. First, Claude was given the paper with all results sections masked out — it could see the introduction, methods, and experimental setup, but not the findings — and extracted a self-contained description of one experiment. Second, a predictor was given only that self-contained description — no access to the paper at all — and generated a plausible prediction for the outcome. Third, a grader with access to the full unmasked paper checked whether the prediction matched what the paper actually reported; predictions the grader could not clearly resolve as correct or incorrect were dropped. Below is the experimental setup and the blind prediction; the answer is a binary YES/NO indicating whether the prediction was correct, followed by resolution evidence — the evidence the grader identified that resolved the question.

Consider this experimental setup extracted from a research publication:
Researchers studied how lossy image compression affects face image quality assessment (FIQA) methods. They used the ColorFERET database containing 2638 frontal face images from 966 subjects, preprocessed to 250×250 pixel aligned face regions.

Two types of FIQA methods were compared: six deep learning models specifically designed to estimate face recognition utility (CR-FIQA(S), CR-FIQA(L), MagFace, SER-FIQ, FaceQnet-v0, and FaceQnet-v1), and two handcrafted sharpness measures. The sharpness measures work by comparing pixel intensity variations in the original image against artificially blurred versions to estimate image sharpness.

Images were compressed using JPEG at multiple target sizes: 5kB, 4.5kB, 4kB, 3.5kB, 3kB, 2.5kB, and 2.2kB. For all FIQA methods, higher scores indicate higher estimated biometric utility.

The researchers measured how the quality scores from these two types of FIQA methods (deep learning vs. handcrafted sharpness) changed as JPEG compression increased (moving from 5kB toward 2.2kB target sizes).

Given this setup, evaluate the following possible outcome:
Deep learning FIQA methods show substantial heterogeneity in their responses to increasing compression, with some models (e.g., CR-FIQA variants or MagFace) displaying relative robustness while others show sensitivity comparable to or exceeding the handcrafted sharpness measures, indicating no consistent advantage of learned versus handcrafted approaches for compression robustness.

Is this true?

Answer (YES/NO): NO